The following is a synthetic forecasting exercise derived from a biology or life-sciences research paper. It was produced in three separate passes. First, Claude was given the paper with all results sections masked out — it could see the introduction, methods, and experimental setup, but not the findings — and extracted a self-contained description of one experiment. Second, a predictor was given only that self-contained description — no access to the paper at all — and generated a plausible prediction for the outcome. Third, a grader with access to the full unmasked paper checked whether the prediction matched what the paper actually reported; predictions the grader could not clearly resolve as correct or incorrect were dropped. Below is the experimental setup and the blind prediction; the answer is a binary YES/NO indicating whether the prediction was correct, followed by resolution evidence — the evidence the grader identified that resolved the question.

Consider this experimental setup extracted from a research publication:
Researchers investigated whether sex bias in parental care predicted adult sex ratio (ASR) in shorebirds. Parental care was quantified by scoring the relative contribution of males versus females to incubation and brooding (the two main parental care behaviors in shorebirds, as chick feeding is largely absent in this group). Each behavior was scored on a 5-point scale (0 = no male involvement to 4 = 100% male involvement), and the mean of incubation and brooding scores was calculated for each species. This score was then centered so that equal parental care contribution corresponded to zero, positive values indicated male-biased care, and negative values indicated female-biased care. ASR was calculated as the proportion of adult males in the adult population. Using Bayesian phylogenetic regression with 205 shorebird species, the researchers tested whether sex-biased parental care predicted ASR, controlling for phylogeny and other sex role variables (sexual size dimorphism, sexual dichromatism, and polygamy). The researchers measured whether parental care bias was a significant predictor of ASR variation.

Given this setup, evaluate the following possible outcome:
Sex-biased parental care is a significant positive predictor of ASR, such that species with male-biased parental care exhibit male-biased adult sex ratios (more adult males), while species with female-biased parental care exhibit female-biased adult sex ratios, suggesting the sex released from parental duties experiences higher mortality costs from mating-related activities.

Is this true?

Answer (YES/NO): NO